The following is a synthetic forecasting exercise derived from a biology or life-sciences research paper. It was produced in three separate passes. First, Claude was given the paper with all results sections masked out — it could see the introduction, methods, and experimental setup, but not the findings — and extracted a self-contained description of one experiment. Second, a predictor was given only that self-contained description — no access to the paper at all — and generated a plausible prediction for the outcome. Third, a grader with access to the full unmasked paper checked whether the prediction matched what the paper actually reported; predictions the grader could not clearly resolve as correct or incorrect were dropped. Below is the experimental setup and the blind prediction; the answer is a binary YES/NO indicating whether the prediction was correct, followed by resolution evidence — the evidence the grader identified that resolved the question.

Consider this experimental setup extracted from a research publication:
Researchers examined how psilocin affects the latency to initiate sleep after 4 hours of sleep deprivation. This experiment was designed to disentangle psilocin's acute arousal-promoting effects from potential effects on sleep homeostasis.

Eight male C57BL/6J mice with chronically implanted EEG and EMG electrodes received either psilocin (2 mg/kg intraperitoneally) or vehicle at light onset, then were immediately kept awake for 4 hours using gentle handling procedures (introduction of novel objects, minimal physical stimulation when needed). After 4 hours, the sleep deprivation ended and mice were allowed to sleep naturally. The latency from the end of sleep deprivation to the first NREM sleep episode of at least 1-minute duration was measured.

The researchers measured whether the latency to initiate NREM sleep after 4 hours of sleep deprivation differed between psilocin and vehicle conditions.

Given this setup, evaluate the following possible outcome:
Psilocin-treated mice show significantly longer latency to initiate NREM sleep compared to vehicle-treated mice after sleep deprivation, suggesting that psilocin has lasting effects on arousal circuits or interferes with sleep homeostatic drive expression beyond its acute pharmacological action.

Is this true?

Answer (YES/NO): NO